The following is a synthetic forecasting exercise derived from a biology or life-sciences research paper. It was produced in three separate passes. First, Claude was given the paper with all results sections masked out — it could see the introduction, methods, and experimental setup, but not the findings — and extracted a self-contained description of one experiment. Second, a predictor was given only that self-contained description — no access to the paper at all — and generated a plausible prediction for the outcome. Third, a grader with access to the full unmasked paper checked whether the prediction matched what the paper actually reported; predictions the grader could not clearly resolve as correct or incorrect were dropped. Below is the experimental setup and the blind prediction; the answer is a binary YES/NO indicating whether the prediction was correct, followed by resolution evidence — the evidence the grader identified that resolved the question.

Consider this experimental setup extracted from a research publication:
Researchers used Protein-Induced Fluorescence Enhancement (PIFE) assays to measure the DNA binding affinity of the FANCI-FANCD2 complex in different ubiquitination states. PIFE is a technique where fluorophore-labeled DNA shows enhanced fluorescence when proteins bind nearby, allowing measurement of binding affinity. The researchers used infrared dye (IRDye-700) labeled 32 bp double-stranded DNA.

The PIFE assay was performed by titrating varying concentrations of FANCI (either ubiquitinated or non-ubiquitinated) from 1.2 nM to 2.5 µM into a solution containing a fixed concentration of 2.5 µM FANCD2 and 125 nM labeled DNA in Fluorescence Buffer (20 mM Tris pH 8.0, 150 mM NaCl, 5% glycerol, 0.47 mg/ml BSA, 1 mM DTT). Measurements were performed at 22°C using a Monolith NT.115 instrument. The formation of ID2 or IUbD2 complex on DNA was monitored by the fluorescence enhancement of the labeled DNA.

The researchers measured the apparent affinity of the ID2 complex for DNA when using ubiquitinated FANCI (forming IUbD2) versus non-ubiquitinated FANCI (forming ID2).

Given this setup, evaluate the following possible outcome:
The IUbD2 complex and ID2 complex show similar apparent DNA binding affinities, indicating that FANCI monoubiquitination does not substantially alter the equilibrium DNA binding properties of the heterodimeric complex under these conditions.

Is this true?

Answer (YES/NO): NO